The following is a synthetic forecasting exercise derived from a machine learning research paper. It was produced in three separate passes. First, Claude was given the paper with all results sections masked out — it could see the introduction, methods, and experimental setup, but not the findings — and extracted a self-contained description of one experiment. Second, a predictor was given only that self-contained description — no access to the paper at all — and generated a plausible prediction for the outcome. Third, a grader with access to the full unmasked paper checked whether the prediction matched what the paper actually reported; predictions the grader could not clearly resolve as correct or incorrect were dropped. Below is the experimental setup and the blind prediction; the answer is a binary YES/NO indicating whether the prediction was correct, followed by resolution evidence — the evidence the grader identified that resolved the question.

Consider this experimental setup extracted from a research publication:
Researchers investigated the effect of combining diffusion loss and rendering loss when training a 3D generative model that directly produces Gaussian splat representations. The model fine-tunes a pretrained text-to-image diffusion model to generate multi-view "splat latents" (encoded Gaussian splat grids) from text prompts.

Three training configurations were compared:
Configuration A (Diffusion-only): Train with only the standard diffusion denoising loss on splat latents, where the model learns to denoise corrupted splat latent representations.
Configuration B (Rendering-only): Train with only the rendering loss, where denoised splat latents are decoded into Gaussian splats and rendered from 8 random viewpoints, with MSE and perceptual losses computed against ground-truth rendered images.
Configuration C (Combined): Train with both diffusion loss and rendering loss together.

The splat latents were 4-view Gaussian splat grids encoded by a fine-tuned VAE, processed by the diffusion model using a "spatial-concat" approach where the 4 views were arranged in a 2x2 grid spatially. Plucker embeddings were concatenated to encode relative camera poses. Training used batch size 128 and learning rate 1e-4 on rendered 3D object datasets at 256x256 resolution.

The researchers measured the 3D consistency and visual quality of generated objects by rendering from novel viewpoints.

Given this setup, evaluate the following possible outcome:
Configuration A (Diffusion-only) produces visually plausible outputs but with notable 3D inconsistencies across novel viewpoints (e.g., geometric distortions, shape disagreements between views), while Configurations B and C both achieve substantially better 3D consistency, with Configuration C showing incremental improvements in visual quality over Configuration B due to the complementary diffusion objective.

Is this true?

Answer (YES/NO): NO